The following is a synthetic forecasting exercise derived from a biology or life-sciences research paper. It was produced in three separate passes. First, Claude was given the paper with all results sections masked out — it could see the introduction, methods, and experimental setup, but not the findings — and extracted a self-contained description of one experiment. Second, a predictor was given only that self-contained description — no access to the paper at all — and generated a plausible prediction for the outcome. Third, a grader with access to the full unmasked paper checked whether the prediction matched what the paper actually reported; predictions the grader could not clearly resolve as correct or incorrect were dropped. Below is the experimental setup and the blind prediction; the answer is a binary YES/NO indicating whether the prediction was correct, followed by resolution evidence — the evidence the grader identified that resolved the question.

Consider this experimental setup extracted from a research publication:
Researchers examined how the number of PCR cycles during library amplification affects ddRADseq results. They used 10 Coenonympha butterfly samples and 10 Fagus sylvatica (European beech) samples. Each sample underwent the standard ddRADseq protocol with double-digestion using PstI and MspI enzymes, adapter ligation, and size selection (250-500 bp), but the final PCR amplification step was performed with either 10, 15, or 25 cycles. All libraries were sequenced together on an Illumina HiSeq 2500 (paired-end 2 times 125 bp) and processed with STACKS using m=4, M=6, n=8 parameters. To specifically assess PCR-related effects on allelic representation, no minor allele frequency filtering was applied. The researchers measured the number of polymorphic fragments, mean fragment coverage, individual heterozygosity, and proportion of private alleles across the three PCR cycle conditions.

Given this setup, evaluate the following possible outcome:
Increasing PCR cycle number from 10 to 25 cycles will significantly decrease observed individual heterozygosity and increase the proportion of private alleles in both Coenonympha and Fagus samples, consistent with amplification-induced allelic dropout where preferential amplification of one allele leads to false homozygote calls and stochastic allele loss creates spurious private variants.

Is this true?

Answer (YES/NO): NO